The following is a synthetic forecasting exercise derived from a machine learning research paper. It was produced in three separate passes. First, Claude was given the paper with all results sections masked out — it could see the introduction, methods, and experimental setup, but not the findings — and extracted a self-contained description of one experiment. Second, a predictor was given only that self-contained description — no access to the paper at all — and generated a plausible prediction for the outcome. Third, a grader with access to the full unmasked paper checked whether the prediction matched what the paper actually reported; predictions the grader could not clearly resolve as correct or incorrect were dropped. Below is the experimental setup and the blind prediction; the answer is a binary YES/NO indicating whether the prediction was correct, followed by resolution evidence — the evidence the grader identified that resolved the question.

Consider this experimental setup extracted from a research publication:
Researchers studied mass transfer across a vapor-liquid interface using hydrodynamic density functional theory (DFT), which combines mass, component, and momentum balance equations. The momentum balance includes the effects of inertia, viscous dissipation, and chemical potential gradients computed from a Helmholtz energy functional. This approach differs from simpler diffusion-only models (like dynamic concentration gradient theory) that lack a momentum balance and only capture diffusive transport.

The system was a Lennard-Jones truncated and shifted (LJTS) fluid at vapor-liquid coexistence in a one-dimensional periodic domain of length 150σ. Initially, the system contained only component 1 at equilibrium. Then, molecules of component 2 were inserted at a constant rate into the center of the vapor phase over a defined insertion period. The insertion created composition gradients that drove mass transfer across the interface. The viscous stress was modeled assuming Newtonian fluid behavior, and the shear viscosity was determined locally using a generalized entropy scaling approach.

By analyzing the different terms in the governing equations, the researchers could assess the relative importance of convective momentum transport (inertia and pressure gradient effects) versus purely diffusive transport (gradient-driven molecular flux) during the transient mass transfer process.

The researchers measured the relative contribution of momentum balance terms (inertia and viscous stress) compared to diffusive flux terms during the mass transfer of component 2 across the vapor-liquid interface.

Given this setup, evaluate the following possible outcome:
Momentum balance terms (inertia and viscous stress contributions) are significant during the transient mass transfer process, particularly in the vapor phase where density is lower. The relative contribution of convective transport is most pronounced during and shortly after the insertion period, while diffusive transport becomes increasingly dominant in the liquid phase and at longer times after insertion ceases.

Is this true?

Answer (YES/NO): YES